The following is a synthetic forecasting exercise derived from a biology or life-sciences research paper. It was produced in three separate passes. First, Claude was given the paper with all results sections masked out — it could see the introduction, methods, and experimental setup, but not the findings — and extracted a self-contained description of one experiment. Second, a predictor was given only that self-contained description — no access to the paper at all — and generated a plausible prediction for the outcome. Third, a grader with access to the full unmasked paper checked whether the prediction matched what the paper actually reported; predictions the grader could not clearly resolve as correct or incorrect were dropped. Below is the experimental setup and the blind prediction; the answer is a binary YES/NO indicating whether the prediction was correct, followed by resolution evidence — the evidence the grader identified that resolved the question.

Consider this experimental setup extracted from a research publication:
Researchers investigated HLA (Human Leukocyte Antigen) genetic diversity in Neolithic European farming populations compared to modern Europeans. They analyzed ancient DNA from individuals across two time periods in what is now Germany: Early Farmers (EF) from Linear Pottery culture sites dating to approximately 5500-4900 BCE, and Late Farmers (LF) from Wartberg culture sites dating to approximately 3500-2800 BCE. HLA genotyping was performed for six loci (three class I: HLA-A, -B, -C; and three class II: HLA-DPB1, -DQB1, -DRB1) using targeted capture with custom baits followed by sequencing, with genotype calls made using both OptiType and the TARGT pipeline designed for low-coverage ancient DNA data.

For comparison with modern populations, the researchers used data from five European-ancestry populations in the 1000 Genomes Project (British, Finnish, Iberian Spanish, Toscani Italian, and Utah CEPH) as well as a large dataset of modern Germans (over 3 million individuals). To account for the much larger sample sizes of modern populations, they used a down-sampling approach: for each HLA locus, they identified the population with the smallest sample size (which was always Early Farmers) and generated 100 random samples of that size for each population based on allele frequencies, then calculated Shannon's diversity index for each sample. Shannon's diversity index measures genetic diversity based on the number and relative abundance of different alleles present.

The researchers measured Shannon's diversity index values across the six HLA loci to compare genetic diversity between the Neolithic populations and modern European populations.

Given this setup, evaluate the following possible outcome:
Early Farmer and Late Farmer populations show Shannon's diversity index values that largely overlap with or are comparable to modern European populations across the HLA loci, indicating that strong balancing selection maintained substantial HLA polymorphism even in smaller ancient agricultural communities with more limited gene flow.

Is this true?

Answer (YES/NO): NO